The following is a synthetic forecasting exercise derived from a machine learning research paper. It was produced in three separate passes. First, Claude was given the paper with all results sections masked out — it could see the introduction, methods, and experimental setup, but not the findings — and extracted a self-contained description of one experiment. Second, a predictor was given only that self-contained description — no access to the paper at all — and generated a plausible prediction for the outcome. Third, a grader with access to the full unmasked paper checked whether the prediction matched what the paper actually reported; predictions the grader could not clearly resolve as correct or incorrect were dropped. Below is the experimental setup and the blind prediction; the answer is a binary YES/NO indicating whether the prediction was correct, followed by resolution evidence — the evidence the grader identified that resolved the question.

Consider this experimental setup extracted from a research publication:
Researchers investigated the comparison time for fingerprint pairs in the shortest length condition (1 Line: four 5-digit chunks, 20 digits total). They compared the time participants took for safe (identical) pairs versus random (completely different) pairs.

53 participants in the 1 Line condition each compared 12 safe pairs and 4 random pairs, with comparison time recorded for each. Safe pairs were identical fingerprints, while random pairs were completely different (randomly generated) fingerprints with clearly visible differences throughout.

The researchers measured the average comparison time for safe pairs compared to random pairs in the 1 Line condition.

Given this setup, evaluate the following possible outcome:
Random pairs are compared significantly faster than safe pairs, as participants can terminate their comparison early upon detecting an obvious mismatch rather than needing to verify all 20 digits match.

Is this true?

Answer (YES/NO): YES